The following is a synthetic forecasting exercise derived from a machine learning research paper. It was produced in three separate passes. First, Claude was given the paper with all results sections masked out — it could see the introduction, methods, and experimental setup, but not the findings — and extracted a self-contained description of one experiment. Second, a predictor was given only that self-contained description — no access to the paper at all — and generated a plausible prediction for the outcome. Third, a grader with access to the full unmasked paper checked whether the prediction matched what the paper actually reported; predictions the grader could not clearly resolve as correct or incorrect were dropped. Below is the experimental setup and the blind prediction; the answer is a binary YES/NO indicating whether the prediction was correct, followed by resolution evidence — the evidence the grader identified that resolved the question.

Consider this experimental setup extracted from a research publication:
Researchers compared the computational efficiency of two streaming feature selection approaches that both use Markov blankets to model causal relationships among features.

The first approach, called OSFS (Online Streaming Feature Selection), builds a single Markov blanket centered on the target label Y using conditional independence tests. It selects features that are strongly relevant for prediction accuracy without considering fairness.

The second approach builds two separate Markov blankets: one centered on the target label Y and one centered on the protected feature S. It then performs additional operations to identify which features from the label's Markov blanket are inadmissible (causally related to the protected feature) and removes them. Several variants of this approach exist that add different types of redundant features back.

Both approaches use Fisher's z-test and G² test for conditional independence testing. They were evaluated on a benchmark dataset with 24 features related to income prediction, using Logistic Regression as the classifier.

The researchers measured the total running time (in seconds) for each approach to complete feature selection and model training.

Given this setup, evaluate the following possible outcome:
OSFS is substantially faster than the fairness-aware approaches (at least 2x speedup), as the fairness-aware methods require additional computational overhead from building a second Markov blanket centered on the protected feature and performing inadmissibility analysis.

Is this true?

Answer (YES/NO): NO